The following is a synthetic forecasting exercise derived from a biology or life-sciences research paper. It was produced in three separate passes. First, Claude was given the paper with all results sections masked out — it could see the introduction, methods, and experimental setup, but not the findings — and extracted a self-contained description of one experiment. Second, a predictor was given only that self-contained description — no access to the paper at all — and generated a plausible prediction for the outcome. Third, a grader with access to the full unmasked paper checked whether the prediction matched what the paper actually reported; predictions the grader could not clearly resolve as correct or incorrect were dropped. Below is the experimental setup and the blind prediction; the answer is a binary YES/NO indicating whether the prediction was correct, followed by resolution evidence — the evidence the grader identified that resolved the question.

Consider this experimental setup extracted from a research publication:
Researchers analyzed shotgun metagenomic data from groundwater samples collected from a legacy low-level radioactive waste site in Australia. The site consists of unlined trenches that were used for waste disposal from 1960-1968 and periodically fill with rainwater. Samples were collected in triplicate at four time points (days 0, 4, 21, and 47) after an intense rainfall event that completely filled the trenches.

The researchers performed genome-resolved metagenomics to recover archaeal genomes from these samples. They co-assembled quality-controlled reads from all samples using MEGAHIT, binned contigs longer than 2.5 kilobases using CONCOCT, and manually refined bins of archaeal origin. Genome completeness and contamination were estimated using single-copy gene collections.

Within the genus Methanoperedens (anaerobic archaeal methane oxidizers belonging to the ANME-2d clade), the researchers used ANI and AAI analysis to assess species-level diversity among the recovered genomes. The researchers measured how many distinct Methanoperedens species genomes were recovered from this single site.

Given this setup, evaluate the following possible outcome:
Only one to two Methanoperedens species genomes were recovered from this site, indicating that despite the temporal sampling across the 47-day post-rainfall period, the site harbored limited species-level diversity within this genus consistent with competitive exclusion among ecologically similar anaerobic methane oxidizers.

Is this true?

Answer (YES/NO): NO